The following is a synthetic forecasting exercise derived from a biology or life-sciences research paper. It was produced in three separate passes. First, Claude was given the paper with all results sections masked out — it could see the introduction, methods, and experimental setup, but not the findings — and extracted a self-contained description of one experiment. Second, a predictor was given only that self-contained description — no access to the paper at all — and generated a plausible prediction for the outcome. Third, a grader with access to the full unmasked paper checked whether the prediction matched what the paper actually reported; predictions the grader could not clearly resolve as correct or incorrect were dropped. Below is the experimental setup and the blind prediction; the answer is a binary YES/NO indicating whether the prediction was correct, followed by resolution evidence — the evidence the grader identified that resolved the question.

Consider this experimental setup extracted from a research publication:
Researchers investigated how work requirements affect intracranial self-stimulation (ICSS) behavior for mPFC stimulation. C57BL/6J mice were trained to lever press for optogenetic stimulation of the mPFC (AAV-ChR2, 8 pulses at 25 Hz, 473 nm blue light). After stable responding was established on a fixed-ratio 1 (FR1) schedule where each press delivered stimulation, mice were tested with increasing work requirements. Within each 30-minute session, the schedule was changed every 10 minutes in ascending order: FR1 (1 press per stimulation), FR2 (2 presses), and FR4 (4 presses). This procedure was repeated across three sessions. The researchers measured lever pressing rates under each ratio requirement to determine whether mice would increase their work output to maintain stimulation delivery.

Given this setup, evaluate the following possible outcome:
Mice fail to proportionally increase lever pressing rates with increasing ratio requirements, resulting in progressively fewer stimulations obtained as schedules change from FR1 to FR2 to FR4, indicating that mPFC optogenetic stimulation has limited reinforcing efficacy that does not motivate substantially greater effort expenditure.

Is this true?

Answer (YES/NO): YES